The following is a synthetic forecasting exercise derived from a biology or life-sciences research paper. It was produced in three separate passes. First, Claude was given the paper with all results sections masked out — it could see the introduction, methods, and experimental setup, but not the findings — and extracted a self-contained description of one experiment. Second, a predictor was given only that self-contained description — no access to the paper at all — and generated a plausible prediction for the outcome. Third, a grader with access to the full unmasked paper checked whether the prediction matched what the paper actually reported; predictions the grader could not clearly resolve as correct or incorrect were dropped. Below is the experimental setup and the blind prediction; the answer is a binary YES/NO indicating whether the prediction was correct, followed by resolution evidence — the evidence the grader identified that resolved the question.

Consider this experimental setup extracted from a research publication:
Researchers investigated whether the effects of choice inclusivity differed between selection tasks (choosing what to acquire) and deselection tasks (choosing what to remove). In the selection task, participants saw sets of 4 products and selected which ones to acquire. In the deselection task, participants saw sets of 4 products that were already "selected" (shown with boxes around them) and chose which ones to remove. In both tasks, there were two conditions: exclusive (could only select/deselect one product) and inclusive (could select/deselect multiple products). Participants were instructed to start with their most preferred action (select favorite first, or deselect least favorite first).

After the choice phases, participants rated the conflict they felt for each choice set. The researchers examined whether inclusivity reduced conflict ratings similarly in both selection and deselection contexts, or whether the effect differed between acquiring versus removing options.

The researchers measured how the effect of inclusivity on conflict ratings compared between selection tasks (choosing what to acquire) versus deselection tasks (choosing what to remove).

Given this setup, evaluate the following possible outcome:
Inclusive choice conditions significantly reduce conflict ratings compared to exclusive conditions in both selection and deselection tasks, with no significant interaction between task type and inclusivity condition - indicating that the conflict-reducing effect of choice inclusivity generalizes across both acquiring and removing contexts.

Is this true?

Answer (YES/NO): NO